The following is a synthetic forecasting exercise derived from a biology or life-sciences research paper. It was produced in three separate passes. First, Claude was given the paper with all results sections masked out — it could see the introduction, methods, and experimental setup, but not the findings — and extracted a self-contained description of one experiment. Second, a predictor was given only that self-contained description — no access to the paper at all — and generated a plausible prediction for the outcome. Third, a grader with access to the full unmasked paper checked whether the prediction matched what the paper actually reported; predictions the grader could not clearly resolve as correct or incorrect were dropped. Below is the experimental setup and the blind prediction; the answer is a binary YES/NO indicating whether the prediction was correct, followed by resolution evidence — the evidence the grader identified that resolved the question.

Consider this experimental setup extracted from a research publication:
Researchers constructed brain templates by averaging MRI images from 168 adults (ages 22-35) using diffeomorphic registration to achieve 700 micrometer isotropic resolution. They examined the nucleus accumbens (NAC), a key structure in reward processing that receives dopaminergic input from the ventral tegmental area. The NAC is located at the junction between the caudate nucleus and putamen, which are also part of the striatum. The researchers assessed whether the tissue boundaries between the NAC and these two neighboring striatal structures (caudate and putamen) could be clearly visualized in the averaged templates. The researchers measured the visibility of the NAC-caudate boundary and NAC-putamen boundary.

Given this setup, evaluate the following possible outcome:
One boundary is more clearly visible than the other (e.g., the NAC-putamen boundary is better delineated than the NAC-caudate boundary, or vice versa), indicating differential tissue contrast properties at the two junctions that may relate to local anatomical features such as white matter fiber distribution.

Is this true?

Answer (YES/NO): NO